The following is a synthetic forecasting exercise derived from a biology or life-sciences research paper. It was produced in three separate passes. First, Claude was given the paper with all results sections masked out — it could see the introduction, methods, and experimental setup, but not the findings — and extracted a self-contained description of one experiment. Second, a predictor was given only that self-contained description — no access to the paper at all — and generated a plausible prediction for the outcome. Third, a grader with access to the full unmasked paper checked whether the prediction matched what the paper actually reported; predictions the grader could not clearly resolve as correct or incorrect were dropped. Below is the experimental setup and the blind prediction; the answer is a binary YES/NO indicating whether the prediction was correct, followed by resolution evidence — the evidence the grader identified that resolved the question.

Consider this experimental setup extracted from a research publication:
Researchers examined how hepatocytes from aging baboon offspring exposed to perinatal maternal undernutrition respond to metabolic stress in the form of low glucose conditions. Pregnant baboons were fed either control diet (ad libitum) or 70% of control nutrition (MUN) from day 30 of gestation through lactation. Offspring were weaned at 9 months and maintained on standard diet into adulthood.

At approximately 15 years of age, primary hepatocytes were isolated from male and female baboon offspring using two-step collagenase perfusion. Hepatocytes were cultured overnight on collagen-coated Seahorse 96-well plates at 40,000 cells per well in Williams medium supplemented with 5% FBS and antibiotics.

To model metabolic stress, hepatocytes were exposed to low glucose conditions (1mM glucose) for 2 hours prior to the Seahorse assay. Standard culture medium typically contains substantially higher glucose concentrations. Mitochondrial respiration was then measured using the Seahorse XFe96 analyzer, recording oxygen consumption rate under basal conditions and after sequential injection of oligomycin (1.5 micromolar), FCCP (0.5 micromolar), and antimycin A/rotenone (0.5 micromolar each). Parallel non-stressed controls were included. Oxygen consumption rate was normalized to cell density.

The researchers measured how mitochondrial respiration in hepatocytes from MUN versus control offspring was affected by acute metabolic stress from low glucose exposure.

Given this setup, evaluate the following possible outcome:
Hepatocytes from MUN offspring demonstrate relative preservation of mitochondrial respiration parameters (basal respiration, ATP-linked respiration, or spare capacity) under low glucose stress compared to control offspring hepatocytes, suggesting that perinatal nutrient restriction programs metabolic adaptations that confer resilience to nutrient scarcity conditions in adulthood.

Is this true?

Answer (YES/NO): NO